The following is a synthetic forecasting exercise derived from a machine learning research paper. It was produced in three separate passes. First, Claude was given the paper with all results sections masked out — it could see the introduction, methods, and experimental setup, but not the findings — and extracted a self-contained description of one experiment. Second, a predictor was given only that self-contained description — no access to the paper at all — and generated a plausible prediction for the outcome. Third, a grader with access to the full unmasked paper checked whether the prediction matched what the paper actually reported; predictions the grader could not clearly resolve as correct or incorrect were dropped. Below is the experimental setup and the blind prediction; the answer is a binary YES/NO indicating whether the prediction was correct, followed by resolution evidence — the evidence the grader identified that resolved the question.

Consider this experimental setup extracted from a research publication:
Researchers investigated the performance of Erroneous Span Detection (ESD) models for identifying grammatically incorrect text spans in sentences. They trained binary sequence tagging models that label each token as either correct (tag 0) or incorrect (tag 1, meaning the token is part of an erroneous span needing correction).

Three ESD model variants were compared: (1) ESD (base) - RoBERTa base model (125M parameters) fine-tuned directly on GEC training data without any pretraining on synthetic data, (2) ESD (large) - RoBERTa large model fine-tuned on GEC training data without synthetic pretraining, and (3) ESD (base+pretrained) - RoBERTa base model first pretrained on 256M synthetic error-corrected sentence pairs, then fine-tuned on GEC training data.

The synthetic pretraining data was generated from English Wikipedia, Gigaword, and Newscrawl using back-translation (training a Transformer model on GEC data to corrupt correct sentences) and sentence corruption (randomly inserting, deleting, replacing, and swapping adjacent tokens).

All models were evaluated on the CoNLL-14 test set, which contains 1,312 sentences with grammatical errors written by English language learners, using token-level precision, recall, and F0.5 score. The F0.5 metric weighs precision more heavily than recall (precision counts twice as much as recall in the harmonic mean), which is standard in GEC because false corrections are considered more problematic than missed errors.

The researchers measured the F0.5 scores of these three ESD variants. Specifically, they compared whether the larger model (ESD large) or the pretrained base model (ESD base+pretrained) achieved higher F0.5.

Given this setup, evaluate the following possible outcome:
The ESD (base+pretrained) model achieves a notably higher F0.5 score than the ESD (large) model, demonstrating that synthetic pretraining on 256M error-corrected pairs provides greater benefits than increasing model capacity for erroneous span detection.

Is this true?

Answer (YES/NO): YES